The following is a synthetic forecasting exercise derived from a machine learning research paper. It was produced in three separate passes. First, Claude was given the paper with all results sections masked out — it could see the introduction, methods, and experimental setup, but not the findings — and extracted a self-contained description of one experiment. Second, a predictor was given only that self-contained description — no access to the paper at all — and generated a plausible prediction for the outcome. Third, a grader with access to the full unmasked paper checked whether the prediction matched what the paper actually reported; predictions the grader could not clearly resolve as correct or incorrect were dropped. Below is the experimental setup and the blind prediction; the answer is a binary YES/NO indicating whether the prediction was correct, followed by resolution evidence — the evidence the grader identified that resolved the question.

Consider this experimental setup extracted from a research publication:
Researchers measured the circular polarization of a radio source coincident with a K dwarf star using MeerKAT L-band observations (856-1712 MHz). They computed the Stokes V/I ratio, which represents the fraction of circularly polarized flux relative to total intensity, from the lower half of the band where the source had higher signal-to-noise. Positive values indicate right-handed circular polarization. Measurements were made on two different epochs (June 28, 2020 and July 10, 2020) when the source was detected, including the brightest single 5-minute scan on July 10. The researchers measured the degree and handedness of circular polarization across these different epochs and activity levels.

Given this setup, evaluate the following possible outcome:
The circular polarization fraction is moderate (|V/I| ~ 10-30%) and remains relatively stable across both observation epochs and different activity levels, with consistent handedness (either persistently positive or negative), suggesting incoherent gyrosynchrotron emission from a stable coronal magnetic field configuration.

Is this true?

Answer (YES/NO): NO